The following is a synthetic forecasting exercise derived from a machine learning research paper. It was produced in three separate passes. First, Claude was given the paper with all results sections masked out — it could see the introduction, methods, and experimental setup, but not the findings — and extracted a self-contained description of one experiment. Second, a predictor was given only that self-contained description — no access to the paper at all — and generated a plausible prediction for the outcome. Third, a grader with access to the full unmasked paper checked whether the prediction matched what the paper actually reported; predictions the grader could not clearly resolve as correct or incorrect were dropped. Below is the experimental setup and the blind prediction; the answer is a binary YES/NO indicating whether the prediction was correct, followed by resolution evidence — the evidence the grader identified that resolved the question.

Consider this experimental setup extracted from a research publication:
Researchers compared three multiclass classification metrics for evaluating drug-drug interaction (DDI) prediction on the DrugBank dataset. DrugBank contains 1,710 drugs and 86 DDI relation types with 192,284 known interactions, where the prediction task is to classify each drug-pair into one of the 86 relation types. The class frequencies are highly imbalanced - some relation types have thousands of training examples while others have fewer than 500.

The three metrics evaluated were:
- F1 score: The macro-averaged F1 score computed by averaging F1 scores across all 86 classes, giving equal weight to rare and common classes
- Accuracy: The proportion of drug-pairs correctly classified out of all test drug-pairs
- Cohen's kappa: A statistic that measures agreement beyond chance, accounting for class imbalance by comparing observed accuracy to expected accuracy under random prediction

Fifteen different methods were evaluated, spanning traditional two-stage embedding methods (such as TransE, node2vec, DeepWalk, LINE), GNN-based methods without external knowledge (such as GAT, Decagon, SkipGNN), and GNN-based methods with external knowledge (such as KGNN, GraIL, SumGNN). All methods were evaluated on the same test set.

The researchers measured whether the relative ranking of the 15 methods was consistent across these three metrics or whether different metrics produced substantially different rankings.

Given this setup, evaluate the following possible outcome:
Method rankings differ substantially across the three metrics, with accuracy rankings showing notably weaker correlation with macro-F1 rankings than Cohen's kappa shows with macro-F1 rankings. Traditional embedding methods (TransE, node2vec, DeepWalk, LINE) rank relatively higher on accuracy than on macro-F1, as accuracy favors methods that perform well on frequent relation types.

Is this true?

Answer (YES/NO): NO